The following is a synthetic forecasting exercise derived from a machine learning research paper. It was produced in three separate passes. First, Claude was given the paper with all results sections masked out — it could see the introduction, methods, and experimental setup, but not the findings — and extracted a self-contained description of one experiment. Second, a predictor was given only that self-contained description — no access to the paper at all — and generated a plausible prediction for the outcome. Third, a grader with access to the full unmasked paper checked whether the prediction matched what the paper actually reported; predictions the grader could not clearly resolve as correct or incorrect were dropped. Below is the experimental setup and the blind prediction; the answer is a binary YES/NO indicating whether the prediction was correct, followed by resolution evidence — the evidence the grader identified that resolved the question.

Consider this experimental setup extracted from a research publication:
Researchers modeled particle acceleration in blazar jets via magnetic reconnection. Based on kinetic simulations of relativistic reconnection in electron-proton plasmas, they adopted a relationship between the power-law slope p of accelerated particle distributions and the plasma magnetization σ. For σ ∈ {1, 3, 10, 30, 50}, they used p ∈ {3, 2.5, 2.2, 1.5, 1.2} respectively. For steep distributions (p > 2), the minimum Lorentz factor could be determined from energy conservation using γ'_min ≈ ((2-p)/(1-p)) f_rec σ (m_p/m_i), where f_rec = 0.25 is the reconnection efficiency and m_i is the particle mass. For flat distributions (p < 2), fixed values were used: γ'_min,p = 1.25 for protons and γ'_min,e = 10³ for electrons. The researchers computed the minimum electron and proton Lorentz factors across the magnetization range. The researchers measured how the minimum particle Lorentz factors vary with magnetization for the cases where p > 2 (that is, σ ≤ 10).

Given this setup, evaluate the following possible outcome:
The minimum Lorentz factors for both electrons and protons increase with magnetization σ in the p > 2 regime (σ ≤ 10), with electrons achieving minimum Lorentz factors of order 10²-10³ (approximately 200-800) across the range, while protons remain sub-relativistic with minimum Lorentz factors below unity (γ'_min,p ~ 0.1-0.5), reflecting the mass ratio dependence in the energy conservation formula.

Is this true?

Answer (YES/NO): NO